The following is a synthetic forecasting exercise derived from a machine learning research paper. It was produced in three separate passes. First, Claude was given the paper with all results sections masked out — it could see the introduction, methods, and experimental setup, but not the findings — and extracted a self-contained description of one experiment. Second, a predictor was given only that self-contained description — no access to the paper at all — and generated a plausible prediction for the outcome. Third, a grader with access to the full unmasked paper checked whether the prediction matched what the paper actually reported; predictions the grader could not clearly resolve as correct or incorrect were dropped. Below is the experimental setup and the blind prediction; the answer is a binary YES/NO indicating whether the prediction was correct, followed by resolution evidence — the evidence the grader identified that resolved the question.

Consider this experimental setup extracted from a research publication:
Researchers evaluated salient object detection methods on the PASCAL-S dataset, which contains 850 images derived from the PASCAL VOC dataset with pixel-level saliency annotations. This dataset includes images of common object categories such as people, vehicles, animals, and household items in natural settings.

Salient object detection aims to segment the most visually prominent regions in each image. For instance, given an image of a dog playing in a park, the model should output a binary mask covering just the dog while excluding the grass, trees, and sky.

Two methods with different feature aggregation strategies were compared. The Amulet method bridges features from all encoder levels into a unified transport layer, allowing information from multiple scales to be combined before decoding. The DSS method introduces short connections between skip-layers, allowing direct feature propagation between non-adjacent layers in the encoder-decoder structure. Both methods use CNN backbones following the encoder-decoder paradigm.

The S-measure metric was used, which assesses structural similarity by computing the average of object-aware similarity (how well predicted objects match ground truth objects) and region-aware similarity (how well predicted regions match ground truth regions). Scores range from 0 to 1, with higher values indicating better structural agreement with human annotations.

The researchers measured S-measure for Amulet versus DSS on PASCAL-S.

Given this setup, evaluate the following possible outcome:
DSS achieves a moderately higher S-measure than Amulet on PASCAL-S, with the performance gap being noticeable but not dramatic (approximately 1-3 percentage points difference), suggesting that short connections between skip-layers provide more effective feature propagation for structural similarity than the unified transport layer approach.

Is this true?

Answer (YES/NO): NO